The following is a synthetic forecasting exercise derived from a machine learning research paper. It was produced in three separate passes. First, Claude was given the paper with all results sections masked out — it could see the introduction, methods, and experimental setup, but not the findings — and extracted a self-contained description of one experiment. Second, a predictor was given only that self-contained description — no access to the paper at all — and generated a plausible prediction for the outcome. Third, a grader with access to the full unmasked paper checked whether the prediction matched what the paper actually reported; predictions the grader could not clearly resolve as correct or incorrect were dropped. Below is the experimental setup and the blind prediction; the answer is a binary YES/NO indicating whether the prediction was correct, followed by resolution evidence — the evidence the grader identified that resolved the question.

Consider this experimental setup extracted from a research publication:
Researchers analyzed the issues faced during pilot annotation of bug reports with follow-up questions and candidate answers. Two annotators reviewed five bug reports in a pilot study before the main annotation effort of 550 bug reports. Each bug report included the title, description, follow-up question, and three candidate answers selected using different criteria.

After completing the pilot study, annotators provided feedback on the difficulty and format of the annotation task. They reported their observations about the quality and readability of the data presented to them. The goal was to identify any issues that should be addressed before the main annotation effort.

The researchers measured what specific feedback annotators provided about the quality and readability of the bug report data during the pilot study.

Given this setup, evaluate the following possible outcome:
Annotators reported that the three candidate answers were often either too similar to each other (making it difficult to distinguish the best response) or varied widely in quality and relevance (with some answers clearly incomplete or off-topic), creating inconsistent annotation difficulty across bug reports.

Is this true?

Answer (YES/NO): NO